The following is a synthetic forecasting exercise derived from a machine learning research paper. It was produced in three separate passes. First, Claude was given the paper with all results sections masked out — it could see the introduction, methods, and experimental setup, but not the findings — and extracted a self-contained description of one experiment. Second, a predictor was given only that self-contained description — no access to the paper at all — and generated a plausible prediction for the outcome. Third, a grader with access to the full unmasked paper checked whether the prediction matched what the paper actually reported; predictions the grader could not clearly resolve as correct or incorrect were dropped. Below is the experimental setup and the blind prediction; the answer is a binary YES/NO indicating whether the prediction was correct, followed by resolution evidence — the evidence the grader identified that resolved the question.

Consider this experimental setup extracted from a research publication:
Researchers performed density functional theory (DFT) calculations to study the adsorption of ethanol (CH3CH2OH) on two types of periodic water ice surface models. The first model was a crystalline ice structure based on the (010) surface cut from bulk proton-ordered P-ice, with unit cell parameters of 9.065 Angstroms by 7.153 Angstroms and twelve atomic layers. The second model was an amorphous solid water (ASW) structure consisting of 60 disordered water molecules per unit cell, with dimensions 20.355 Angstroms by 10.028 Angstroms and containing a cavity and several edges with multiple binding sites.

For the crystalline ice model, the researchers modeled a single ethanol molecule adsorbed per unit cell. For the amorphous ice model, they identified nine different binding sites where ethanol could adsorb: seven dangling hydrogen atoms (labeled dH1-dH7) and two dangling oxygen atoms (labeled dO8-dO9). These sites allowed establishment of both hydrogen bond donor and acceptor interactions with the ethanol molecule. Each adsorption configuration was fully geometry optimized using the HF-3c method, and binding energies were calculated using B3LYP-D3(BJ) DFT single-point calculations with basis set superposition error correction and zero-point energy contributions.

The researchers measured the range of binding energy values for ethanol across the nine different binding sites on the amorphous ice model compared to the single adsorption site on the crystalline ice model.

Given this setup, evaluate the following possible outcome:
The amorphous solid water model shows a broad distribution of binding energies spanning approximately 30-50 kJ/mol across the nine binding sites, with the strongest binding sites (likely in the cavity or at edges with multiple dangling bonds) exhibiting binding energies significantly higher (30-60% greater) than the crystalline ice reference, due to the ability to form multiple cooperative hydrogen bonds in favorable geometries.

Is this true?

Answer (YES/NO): NO